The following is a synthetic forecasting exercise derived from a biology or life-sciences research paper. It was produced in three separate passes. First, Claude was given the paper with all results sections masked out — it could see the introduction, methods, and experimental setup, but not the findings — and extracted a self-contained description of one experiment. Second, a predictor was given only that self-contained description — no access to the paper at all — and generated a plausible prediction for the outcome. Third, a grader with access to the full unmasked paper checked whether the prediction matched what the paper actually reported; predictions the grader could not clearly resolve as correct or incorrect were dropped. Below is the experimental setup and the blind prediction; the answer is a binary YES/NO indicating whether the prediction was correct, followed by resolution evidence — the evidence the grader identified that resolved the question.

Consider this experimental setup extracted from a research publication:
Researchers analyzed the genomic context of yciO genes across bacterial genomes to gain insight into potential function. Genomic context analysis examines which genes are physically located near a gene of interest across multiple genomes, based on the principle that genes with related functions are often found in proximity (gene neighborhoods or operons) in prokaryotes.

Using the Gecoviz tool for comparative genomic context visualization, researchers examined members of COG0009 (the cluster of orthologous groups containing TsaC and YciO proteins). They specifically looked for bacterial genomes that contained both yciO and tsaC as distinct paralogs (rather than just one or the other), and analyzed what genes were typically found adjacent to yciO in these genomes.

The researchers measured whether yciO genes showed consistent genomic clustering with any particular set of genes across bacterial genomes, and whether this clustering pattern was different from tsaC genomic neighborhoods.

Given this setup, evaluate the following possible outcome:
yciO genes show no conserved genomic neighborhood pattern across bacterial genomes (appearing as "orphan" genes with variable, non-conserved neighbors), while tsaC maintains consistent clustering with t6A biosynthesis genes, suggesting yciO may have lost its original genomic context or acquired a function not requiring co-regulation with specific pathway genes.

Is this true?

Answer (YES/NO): NO